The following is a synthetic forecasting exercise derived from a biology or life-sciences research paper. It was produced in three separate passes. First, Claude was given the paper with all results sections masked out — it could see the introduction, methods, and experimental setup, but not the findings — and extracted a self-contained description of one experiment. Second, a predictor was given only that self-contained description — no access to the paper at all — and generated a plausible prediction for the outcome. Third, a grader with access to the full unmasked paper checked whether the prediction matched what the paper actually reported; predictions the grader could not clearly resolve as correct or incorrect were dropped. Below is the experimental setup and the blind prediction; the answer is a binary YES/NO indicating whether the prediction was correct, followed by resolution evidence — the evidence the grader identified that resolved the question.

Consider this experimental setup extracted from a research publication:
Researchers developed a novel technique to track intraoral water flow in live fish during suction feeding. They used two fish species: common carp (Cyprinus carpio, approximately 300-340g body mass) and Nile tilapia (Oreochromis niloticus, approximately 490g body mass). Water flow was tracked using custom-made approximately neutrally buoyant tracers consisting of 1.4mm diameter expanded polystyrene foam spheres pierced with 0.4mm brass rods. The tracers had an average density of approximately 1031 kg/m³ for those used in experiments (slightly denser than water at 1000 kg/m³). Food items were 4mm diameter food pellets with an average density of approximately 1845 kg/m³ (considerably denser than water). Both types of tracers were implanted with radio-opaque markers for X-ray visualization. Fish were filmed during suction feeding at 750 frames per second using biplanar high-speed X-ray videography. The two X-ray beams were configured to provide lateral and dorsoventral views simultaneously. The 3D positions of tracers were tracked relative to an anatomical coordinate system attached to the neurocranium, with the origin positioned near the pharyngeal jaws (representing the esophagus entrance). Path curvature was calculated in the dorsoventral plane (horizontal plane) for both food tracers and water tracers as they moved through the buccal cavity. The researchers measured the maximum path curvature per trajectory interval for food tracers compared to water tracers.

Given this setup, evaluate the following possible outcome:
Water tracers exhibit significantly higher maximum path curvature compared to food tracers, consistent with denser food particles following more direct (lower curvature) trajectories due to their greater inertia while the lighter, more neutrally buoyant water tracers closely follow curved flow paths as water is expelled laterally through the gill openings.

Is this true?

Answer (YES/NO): YES